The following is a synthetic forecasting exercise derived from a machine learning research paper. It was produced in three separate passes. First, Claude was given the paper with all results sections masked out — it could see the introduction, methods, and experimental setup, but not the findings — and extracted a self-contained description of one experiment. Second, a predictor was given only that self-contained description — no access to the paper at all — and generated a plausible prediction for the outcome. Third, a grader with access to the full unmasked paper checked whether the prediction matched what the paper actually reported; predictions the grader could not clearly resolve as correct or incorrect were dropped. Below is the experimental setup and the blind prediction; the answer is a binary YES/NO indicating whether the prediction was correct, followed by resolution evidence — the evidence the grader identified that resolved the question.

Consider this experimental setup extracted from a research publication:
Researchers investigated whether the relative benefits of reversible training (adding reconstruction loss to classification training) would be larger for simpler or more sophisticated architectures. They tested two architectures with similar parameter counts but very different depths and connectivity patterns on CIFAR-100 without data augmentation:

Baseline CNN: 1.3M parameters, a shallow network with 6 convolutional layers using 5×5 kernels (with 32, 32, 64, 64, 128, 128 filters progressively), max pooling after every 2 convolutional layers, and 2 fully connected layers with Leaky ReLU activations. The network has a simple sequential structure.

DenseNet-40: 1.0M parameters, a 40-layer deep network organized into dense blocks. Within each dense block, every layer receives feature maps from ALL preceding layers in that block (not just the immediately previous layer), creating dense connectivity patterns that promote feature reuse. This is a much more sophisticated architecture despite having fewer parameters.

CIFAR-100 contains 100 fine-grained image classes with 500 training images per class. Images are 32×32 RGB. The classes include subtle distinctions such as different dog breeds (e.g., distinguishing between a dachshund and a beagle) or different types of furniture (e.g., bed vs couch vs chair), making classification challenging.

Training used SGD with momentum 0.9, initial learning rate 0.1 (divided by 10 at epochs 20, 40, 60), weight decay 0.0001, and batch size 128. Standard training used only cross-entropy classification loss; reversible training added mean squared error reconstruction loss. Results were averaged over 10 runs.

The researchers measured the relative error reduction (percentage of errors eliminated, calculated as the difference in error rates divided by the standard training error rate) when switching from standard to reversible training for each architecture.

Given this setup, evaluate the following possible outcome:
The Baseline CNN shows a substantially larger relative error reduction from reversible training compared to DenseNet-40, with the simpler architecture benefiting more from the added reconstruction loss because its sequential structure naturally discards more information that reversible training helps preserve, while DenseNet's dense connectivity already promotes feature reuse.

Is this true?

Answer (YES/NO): NO